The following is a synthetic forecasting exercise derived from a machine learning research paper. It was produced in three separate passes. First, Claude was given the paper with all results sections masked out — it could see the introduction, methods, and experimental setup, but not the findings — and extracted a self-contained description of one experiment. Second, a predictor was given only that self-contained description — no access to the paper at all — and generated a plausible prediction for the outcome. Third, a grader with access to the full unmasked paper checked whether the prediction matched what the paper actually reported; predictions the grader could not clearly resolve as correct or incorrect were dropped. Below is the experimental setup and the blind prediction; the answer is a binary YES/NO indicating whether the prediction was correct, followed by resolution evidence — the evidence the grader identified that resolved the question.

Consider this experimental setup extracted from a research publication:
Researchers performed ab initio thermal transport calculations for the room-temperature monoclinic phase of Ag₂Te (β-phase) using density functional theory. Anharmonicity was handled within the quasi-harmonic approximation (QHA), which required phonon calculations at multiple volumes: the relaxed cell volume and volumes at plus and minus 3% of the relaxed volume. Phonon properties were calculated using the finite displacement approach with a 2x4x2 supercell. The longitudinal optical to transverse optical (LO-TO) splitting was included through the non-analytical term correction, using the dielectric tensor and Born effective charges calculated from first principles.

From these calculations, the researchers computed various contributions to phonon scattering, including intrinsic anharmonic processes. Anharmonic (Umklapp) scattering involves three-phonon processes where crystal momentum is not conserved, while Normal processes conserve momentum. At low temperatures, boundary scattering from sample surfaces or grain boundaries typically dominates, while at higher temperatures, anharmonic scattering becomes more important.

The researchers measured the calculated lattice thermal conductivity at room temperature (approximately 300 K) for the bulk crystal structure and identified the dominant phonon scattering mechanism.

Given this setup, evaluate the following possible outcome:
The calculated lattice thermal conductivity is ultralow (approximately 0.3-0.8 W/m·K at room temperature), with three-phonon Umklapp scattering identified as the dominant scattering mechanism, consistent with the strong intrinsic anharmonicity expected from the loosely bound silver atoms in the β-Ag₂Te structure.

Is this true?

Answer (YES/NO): YES